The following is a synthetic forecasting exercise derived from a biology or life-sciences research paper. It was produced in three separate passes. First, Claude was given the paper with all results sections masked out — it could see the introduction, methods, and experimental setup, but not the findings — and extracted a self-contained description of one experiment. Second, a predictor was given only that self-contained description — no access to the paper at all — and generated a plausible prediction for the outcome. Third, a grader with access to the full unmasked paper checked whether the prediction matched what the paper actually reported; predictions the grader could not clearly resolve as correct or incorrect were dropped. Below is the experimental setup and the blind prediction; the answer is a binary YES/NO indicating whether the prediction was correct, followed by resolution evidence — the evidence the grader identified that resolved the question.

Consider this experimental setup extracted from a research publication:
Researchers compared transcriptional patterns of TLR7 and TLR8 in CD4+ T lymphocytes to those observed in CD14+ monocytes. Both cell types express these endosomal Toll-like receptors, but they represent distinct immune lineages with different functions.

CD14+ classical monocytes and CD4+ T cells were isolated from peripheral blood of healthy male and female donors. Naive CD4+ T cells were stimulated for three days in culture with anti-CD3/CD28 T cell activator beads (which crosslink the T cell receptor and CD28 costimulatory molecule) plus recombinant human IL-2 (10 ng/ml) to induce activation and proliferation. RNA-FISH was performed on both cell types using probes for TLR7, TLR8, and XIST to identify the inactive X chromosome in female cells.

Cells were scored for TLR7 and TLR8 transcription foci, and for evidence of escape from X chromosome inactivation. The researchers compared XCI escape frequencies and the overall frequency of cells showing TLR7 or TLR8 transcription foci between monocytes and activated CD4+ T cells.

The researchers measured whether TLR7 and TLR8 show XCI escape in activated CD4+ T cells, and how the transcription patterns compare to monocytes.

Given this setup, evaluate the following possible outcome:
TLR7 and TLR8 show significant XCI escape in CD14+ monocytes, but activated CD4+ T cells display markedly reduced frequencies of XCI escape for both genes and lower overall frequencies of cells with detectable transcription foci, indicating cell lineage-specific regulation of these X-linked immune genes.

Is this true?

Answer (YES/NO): NO